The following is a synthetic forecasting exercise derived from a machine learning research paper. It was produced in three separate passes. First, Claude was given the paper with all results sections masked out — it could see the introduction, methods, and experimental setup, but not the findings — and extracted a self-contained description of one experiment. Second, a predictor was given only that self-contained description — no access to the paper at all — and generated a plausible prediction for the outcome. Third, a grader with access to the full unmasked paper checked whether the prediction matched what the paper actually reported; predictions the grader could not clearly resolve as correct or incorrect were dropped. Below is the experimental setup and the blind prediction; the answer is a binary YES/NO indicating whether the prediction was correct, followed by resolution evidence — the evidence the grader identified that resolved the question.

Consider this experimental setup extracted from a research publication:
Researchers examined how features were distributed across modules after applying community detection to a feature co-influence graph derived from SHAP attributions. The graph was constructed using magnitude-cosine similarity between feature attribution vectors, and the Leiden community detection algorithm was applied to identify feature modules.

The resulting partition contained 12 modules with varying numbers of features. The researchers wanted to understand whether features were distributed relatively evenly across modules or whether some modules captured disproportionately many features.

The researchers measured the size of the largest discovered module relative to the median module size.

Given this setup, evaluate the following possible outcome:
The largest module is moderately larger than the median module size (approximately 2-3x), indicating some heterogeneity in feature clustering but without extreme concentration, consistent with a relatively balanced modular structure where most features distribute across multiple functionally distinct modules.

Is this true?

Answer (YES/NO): NO